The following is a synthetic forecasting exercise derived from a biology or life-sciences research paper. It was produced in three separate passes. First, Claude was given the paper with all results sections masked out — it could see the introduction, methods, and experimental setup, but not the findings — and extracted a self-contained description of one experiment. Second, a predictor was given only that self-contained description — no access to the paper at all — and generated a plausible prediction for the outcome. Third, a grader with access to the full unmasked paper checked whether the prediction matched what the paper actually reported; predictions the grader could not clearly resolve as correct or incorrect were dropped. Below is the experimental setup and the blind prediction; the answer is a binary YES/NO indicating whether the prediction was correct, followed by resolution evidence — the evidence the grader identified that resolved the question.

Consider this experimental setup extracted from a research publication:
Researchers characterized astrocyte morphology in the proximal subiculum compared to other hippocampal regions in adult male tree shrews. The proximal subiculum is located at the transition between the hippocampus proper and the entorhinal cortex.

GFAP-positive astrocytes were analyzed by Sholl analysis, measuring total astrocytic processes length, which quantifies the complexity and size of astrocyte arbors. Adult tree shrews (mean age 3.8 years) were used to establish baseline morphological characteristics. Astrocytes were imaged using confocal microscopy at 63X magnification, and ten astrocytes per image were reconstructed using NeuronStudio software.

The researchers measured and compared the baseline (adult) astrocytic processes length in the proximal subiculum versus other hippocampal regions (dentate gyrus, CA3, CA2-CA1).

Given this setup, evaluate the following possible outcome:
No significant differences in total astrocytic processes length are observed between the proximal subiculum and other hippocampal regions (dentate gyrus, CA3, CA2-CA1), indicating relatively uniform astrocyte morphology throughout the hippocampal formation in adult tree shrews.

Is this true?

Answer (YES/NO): NO